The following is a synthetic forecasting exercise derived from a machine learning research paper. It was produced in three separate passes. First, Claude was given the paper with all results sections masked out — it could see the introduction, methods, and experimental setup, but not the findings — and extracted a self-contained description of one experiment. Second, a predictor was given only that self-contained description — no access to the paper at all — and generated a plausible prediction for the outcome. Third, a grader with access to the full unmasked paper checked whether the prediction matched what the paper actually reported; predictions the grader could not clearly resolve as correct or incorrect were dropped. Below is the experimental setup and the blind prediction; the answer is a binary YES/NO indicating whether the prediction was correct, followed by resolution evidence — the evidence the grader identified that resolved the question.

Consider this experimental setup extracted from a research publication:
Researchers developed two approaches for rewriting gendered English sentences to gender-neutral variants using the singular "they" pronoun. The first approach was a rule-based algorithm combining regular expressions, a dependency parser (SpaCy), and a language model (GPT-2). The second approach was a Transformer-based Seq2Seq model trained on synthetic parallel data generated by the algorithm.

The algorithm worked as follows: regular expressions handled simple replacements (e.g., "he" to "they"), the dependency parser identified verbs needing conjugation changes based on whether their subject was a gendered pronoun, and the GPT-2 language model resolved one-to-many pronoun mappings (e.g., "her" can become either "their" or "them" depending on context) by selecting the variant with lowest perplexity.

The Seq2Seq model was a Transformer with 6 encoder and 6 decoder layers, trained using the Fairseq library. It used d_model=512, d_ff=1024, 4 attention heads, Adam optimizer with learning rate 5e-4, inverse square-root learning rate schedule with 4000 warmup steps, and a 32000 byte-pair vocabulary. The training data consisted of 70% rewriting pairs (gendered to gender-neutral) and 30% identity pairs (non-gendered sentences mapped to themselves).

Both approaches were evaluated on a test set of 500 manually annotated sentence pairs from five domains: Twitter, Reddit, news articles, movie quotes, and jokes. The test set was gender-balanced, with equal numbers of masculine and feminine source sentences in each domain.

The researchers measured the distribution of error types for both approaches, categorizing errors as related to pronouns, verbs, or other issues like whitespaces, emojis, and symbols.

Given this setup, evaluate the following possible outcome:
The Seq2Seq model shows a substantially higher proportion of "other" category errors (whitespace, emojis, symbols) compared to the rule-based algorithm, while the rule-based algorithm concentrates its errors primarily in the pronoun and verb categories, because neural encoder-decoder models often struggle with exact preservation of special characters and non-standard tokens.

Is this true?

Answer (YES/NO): YES